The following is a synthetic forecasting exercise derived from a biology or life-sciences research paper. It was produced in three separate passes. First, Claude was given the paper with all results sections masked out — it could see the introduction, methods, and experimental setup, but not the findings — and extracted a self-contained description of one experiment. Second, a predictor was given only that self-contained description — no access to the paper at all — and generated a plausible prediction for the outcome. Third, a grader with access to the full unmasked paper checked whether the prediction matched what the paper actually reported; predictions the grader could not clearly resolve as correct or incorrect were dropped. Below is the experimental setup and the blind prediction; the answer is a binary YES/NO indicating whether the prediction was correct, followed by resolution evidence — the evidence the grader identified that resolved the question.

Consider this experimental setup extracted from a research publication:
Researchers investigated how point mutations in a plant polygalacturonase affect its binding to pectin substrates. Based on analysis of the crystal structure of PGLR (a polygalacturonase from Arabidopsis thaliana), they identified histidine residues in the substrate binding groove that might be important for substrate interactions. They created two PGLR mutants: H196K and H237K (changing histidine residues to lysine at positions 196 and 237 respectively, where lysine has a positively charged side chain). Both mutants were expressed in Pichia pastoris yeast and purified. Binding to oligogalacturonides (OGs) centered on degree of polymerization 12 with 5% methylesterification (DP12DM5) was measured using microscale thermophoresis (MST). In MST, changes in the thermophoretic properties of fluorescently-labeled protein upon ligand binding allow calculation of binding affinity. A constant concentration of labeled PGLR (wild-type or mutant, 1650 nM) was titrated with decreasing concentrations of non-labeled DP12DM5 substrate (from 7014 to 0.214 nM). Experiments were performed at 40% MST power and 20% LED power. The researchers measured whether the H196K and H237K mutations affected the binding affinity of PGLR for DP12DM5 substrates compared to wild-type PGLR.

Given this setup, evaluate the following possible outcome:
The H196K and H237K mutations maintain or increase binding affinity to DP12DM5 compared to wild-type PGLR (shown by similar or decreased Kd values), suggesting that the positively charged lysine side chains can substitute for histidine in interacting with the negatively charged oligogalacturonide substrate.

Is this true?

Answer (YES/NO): YES